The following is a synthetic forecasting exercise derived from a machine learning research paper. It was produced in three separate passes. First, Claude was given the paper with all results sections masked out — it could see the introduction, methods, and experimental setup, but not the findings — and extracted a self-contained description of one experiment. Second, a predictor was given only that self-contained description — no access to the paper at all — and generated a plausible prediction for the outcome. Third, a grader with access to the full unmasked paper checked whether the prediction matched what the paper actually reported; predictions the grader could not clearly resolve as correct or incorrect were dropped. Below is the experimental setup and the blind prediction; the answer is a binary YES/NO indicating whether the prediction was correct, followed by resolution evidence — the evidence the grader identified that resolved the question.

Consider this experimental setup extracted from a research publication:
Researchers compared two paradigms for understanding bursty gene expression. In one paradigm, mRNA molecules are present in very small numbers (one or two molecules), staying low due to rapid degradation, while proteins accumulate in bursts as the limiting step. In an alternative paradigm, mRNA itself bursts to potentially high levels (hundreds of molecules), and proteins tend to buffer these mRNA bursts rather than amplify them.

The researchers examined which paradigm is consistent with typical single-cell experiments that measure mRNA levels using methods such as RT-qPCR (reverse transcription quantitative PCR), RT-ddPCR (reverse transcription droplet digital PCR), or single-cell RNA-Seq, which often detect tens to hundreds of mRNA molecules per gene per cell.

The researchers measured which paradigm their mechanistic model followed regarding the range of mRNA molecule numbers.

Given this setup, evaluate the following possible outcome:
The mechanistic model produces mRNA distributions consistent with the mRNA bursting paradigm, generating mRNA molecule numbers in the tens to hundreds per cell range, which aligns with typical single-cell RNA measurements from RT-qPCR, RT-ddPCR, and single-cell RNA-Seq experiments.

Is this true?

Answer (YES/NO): YES